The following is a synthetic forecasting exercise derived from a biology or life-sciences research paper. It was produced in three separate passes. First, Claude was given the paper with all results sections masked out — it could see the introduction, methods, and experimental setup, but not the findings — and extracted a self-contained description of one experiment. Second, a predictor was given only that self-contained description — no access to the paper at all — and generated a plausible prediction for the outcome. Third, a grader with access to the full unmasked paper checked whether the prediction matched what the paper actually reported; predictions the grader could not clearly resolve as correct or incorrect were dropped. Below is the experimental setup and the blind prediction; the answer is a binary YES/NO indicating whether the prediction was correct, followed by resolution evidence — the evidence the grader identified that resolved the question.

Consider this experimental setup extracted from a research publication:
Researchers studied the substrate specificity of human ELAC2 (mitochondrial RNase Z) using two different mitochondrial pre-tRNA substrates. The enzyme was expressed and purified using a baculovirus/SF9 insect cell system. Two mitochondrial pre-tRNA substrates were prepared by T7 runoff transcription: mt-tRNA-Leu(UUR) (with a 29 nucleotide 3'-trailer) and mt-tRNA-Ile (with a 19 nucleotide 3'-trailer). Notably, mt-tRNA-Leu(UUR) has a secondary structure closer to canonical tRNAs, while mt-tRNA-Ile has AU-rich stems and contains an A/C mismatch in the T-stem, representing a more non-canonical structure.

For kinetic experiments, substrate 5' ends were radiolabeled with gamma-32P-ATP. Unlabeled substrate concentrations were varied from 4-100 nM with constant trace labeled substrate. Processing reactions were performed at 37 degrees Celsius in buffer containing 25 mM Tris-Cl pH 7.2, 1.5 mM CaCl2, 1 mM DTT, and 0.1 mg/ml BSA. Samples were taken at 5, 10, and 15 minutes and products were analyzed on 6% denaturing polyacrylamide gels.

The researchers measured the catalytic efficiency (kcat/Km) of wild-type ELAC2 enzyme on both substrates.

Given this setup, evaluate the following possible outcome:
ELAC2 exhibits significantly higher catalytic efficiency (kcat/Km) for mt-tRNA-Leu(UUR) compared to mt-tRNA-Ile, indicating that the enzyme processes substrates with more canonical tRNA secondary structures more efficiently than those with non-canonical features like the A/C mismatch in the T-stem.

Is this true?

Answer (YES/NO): YES